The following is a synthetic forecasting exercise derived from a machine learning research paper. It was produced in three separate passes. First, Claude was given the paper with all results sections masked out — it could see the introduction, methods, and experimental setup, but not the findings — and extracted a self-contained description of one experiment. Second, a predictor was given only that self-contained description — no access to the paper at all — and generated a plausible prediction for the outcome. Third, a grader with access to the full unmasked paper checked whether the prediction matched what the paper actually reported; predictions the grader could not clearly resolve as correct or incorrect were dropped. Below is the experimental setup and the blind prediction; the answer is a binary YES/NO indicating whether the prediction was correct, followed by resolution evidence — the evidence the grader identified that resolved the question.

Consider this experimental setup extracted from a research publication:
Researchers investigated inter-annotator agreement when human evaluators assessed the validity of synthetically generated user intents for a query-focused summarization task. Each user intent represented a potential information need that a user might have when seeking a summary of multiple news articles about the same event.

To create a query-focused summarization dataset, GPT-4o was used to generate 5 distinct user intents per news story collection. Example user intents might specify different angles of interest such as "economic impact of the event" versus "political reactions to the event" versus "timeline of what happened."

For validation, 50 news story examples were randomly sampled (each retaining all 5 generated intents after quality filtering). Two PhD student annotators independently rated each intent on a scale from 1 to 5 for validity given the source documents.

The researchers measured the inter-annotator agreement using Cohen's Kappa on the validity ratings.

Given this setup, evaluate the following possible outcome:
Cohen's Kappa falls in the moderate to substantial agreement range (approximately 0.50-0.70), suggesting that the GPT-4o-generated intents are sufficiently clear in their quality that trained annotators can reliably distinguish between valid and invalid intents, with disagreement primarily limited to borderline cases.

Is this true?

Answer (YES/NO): YES